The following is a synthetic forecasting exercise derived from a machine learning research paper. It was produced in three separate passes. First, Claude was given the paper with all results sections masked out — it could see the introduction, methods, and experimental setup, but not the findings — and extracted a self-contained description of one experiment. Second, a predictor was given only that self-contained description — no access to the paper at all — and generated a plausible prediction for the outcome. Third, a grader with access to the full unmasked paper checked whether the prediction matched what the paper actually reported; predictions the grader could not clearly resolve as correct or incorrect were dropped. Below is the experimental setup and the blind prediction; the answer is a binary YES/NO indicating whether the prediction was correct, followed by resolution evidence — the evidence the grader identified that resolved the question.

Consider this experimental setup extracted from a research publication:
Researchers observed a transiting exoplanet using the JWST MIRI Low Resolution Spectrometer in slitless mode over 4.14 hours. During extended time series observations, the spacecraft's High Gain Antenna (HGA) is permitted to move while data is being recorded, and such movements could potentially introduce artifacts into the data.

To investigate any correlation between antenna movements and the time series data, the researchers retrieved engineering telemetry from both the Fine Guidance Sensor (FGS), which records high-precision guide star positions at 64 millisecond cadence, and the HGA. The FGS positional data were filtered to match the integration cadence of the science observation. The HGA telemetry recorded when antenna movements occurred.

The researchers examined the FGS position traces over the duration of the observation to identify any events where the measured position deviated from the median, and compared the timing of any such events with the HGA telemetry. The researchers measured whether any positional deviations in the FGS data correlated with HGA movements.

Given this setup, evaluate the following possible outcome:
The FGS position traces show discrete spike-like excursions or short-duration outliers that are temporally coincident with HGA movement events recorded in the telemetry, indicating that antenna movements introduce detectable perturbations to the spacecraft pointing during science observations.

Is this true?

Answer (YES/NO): YES